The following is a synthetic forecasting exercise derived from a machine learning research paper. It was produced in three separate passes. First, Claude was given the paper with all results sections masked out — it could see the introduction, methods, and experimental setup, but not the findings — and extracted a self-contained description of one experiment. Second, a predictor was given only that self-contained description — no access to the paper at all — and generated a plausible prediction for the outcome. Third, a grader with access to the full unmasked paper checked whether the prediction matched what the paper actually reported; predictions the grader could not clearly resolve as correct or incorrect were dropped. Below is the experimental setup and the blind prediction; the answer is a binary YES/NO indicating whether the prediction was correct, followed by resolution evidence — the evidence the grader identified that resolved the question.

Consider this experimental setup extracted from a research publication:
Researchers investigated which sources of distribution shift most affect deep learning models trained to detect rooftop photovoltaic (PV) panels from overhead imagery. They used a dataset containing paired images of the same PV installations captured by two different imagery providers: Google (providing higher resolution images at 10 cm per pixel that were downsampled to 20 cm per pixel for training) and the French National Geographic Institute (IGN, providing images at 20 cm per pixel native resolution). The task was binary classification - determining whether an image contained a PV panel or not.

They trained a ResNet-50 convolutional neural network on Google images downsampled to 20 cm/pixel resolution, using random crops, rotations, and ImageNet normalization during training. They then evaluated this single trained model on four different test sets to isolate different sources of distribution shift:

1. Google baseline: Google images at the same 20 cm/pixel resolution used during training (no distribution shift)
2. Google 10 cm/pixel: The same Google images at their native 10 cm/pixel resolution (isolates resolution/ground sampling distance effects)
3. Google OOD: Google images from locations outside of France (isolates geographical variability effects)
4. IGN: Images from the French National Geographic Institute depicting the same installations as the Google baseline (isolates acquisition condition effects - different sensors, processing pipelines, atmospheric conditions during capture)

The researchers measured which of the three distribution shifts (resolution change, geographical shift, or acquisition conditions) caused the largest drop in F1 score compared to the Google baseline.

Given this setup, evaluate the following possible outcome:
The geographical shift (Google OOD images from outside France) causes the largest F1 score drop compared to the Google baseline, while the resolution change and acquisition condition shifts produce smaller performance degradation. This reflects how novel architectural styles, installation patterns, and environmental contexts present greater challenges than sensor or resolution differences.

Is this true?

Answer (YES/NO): NO